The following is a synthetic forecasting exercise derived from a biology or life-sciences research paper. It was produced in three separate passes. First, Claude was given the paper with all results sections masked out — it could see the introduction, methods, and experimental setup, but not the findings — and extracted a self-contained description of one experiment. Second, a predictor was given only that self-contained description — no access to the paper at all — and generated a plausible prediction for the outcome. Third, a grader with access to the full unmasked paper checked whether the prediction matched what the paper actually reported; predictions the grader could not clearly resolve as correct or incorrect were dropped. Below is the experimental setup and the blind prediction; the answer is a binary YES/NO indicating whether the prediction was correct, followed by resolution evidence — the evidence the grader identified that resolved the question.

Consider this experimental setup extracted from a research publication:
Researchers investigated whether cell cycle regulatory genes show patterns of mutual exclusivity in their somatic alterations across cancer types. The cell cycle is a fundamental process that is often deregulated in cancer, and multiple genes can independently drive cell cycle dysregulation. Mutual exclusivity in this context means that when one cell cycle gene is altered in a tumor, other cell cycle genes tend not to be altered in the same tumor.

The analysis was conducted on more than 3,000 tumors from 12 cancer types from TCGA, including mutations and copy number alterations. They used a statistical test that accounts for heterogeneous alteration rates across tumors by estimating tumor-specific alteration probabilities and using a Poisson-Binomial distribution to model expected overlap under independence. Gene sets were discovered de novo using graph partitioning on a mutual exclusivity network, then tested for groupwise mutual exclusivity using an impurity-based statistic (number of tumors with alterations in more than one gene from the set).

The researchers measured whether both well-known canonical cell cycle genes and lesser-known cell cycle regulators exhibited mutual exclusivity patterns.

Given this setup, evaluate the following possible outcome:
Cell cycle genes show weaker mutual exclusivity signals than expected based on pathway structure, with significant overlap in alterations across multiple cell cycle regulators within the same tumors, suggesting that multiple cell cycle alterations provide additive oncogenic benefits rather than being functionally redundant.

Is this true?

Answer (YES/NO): NO